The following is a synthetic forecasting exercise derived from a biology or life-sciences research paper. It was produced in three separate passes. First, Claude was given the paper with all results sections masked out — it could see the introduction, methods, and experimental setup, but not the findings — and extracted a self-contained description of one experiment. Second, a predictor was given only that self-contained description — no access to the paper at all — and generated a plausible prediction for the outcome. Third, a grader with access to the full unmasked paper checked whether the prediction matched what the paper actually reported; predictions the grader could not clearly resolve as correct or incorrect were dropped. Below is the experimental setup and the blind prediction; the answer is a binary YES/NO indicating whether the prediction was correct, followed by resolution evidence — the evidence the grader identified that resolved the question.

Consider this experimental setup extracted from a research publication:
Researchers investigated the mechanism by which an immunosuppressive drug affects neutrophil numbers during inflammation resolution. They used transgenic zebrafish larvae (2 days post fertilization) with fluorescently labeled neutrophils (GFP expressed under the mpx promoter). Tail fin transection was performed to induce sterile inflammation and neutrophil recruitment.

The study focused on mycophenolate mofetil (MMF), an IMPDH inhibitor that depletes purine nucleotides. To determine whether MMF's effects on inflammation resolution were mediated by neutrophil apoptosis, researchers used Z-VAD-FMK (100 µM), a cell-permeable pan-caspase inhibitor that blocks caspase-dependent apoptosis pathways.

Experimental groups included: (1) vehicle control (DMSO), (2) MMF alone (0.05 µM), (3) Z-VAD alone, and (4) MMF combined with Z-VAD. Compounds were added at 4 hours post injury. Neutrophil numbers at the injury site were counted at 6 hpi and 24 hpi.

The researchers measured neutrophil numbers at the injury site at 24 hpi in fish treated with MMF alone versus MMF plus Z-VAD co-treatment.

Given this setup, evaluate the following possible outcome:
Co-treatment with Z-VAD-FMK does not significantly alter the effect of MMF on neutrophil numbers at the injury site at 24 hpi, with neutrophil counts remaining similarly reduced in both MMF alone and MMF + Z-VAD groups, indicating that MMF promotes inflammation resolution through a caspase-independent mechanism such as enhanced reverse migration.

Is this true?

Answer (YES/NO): NO